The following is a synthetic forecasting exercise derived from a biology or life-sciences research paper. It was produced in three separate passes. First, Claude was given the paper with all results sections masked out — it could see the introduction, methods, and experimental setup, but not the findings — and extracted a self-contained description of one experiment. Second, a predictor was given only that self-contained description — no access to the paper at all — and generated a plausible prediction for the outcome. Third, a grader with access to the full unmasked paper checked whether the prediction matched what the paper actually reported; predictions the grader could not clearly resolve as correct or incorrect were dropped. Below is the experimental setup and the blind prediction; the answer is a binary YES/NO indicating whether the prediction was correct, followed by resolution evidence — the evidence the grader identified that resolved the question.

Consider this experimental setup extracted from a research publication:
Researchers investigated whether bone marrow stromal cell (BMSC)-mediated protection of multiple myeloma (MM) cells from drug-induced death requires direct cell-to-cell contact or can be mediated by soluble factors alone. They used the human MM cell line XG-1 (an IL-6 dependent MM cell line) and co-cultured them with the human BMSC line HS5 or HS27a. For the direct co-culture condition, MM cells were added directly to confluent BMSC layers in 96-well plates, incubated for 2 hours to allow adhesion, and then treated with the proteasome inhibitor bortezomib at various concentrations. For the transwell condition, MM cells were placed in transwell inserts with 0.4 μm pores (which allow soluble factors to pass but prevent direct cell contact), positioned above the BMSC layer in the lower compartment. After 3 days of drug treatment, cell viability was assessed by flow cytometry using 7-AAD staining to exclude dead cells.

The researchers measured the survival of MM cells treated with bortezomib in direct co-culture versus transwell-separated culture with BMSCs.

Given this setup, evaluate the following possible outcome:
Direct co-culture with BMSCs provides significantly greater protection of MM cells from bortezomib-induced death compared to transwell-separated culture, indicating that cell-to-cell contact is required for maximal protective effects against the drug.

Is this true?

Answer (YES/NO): YES